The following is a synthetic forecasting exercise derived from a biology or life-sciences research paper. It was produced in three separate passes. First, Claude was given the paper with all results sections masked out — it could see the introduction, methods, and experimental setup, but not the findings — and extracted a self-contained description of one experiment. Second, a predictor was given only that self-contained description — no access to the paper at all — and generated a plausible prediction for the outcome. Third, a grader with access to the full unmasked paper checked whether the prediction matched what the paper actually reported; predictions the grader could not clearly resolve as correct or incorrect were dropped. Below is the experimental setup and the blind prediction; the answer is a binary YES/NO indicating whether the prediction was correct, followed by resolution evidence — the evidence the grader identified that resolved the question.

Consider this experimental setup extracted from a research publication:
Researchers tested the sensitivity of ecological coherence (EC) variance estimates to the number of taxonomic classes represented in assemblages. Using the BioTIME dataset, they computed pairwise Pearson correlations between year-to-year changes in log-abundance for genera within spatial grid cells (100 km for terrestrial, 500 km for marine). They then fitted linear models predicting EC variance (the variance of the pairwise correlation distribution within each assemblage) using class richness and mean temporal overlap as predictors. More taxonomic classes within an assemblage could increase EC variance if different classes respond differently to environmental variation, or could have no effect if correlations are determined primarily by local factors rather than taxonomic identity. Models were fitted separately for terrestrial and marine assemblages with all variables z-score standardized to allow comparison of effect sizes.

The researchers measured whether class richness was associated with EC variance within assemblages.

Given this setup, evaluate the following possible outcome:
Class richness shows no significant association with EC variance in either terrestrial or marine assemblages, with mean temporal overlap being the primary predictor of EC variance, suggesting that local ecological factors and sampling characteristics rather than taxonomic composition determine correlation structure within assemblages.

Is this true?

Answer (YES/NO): NO